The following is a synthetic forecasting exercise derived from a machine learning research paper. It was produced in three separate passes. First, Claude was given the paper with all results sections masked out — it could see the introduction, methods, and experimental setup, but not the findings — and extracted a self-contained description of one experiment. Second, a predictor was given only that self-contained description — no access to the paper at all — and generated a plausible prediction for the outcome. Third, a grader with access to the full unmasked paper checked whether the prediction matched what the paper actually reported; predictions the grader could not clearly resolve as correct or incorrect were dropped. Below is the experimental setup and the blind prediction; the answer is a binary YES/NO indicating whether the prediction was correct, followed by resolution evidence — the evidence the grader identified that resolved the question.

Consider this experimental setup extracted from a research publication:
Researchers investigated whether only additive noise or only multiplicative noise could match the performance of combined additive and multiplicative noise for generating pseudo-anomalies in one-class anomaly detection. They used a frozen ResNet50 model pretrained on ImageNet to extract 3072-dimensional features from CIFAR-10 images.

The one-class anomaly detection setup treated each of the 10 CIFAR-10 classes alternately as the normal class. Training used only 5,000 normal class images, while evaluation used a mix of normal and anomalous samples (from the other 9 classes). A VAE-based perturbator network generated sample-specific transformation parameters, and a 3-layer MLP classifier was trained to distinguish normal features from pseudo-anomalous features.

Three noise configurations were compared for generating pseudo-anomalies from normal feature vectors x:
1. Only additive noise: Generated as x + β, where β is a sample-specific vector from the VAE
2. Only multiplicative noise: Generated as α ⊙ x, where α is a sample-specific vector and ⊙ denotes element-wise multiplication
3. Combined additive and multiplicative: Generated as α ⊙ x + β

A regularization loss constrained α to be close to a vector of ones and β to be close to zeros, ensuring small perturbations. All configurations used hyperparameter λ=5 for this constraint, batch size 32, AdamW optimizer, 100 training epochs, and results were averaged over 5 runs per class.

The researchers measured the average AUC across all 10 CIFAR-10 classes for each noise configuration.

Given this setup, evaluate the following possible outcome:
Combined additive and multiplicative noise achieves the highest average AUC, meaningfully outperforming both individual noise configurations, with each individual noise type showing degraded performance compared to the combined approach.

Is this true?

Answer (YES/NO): NO